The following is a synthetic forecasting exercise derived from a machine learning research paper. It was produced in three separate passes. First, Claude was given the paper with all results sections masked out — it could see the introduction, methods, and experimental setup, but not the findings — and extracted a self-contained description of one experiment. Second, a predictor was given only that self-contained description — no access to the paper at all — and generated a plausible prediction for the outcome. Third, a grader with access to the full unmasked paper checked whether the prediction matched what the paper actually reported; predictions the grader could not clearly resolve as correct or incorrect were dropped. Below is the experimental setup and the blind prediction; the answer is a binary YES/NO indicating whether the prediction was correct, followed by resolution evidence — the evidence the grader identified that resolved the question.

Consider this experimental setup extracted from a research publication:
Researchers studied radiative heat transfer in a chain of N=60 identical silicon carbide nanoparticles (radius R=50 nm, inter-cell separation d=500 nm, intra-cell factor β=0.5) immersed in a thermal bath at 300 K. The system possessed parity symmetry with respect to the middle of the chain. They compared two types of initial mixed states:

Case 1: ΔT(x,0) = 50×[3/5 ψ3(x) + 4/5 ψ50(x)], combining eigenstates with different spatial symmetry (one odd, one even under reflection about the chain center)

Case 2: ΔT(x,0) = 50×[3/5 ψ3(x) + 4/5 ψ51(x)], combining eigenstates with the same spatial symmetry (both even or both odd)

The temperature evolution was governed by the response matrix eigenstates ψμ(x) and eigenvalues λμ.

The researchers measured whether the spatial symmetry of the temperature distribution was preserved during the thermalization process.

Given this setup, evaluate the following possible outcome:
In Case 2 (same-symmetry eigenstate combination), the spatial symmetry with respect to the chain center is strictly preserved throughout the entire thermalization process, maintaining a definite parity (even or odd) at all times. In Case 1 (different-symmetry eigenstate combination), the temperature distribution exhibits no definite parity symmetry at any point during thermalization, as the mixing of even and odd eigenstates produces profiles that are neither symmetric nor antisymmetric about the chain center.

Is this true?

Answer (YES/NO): YES